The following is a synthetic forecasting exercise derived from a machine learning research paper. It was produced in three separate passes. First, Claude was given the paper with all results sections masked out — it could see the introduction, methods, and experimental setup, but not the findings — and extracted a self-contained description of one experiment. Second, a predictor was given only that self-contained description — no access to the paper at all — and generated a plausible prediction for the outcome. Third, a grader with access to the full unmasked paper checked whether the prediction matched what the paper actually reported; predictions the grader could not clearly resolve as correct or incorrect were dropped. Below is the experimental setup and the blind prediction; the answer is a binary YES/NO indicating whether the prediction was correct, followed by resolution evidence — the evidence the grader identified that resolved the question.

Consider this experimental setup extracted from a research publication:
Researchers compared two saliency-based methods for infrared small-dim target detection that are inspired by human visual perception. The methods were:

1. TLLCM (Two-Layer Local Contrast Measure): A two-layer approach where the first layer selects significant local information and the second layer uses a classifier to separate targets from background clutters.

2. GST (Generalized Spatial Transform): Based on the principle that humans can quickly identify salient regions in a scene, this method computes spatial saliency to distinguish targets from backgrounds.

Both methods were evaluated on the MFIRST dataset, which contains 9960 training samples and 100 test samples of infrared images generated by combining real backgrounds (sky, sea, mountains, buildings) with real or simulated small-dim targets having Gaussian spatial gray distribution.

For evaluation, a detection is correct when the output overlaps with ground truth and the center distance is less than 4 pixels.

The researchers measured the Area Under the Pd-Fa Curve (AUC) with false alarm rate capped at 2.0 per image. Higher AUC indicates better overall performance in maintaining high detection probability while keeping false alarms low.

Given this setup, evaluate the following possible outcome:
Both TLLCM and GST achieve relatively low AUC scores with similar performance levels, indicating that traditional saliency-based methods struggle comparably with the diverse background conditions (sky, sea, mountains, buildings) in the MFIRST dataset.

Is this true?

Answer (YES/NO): NO